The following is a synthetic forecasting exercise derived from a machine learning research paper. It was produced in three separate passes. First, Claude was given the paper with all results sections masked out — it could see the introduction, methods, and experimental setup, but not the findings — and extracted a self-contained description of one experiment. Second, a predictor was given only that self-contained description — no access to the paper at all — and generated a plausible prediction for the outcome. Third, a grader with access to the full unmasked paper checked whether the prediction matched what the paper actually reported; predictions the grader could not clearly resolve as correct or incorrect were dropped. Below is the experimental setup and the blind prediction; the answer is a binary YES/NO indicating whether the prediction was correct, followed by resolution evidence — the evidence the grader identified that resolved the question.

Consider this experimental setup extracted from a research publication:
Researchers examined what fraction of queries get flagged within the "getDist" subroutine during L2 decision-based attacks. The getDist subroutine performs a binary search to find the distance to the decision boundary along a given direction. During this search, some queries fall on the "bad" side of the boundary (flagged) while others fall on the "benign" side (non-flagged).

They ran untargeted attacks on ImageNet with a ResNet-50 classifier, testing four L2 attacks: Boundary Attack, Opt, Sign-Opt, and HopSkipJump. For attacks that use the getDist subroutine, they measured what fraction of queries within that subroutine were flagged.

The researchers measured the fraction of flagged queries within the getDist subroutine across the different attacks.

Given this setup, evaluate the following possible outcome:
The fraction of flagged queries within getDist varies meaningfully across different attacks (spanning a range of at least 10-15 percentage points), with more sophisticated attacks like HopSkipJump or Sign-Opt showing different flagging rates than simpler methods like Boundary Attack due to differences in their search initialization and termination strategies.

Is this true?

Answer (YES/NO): NO